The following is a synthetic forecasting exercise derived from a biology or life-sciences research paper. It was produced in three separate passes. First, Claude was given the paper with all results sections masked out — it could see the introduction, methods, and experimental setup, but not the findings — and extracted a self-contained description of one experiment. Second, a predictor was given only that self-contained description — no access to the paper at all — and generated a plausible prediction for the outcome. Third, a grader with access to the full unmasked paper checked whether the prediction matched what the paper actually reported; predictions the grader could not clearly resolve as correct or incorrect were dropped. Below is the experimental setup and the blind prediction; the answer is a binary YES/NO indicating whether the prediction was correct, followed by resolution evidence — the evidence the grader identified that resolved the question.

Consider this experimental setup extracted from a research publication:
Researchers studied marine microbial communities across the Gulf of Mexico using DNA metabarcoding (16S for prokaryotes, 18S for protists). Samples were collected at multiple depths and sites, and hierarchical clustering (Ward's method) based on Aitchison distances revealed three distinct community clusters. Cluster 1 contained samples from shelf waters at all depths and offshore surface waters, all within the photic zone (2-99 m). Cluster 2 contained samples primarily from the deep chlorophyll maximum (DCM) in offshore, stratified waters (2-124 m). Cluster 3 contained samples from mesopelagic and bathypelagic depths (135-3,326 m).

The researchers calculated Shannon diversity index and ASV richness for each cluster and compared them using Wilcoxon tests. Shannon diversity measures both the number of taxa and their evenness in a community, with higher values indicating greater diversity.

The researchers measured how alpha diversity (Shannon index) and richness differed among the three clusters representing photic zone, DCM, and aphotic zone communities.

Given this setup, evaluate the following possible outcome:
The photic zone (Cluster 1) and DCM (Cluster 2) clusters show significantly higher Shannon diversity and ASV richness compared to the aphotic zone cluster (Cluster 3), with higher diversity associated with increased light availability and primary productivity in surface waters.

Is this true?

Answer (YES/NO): NO